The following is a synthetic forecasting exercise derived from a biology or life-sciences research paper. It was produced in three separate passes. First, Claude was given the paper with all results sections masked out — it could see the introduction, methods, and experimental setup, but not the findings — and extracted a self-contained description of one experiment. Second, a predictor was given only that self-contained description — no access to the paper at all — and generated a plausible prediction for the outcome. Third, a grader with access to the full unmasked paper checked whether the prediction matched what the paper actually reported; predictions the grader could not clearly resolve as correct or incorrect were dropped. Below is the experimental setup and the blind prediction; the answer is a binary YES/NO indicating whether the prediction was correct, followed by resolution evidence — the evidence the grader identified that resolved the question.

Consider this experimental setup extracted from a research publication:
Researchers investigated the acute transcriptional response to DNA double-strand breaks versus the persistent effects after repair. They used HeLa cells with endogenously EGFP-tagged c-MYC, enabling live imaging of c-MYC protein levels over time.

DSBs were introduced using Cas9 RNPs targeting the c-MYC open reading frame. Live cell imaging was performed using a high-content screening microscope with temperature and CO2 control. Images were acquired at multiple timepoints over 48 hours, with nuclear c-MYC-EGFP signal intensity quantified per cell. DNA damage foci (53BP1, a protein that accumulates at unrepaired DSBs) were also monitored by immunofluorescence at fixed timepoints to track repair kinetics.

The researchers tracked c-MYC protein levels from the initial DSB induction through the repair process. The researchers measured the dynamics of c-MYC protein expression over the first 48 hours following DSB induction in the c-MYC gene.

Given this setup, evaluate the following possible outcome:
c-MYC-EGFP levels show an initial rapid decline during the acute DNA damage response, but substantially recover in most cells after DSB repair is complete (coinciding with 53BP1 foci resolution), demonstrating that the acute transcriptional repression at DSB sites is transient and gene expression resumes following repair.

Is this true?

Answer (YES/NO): NO